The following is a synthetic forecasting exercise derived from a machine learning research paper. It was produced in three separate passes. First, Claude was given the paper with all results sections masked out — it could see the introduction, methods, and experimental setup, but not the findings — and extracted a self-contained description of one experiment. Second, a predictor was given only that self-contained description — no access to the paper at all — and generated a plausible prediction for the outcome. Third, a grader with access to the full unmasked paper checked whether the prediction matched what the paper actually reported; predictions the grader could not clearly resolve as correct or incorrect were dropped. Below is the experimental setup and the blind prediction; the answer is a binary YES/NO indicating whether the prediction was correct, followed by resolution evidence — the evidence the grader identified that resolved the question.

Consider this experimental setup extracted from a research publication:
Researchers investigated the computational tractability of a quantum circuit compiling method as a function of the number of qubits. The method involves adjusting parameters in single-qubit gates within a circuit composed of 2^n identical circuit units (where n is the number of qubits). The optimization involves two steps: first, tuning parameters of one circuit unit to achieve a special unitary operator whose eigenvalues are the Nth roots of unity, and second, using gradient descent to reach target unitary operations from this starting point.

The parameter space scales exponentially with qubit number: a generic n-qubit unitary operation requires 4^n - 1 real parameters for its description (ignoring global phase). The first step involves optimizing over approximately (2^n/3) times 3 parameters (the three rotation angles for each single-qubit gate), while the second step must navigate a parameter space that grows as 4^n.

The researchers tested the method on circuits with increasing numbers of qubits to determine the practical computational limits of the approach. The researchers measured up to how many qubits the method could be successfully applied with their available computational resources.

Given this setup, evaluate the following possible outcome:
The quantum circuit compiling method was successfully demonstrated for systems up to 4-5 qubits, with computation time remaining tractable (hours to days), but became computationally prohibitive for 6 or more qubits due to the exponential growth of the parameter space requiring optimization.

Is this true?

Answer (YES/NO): NO